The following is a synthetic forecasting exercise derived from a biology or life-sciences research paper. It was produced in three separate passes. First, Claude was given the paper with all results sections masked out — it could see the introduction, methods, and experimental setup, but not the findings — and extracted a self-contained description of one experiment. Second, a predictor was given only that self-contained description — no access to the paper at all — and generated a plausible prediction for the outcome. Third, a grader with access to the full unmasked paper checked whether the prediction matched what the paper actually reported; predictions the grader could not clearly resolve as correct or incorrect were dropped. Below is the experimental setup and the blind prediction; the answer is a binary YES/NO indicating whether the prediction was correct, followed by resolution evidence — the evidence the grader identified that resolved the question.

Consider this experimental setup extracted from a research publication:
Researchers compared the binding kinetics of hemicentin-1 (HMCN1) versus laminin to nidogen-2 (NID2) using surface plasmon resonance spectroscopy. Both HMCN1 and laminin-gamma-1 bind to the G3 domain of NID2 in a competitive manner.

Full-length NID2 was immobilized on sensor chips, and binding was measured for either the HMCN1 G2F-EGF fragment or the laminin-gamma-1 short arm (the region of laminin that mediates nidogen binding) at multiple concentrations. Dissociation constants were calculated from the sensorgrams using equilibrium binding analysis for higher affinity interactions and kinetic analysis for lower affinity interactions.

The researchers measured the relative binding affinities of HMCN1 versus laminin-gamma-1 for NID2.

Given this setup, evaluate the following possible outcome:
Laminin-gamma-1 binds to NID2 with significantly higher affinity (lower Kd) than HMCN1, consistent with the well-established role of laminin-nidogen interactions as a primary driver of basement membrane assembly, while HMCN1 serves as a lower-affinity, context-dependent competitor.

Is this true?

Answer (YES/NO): YES